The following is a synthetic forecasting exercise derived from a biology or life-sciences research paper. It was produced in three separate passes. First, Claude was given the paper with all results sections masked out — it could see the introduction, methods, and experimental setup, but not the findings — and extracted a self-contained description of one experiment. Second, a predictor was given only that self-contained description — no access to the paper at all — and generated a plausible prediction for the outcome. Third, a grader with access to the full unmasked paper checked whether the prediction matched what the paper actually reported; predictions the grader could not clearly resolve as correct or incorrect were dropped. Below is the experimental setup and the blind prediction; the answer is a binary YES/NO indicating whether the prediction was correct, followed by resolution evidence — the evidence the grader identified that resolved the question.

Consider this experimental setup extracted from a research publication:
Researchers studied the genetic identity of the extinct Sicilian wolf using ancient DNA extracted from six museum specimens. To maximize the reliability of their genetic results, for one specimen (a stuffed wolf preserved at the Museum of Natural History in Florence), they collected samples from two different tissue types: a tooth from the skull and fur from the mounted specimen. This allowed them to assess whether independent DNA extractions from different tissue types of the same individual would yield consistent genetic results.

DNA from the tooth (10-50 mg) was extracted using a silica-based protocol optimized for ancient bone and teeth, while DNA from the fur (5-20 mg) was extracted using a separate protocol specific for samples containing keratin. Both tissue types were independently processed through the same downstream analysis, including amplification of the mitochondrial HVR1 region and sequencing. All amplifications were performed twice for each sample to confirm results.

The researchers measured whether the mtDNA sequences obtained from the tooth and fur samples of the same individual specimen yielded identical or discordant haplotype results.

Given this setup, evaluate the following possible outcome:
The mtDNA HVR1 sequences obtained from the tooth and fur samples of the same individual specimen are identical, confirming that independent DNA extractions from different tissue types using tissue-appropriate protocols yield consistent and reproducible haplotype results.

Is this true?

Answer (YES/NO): YES